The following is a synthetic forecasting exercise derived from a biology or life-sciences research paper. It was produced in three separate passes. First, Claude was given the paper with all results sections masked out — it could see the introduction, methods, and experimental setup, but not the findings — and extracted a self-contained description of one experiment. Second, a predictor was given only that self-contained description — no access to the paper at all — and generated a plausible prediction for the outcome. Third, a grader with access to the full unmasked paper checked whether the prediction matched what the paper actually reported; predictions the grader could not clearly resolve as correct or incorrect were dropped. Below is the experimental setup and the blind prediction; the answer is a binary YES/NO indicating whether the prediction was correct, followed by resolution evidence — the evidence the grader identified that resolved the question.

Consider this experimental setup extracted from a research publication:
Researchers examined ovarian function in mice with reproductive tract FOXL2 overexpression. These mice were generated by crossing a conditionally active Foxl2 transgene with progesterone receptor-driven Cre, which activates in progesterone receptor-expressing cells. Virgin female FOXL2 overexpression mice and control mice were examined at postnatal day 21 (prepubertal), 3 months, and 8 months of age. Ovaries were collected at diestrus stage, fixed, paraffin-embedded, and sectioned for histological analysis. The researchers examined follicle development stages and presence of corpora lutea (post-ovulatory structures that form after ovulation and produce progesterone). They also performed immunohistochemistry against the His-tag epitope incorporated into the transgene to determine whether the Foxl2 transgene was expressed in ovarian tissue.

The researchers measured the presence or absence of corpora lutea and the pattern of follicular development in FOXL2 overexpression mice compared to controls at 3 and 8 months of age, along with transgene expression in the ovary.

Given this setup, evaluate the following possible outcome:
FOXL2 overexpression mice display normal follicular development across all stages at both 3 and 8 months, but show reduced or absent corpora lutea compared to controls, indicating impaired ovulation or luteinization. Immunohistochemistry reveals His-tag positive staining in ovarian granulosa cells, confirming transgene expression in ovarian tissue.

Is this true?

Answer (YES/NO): NO